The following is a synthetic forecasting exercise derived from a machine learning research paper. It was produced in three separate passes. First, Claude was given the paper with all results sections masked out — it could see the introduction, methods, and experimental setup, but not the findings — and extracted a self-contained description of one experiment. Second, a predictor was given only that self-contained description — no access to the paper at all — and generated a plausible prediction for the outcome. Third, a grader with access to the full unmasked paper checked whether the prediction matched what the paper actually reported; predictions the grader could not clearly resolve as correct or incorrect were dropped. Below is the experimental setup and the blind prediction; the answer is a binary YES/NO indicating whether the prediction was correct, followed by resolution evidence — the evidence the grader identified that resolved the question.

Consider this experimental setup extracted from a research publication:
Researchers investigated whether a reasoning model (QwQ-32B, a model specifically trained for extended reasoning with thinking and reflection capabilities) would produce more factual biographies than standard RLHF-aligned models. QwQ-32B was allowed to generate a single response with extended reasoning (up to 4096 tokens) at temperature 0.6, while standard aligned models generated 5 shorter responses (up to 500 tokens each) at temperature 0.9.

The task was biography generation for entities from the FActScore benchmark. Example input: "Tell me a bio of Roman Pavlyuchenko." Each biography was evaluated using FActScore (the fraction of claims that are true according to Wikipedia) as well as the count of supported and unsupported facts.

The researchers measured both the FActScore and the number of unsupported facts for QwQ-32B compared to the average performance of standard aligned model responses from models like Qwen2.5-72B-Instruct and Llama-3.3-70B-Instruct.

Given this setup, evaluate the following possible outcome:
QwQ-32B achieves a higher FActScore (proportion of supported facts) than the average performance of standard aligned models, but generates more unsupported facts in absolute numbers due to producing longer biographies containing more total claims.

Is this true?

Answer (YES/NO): NO